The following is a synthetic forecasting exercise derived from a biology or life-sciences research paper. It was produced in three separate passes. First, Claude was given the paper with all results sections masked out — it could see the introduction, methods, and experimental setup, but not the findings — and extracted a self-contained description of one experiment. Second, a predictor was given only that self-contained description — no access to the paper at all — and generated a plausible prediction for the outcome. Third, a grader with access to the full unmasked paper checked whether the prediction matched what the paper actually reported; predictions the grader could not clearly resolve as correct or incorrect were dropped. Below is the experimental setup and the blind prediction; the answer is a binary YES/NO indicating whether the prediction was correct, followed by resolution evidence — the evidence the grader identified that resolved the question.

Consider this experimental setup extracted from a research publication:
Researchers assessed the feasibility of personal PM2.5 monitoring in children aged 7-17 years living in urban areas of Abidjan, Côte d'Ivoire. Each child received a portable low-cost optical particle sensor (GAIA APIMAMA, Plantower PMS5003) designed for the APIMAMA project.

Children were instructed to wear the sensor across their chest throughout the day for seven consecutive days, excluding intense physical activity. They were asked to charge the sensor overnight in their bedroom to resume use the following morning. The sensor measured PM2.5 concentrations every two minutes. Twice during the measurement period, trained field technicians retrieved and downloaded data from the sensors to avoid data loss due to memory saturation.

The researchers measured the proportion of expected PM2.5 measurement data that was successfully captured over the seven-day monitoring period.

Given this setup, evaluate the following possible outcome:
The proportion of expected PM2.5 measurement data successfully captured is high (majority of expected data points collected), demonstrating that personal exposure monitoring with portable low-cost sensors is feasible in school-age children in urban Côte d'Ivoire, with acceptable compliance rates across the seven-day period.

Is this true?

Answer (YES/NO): YES